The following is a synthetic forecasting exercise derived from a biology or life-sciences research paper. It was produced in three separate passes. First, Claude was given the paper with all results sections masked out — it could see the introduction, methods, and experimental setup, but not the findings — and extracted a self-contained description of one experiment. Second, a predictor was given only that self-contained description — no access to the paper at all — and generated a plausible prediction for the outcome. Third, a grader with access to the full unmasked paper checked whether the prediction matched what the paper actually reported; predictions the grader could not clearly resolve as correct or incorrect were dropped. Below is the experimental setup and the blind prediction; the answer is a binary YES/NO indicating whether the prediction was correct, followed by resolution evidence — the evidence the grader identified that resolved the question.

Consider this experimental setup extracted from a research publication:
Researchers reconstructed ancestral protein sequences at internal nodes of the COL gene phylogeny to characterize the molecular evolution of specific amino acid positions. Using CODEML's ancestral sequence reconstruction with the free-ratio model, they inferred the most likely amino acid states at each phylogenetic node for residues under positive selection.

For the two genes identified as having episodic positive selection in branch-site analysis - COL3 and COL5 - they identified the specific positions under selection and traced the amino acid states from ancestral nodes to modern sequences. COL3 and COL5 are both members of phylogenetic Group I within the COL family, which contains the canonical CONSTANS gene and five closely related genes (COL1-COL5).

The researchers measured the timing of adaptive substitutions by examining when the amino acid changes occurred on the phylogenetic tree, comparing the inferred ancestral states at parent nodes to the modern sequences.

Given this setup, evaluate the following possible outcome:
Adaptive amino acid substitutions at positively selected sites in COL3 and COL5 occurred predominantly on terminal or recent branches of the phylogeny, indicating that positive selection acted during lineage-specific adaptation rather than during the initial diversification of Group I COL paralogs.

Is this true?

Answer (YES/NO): YES